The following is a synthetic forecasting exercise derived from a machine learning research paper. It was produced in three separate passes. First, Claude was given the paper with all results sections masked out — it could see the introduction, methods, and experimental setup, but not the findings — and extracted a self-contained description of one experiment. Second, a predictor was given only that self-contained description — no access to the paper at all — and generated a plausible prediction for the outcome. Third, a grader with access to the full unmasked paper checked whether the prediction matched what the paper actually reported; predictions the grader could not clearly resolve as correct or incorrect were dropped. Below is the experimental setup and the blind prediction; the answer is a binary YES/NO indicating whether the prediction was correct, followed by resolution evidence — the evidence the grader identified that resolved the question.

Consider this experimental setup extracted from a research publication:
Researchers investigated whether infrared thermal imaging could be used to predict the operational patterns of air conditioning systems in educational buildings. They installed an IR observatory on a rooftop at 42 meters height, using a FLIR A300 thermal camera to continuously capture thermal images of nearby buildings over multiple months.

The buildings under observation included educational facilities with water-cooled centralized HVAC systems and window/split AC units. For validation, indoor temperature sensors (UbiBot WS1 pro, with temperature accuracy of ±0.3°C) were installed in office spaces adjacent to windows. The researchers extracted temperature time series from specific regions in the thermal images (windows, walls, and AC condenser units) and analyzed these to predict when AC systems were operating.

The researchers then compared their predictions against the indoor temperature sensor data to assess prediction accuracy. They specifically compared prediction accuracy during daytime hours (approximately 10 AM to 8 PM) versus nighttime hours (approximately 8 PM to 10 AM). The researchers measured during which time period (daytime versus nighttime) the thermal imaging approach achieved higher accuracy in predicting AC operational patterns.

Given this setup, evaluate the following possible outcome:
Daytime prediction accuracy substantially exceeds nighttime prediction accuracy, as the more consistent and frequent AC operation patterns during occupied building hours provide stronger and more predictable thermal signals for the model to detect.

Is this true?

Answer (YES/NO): NO